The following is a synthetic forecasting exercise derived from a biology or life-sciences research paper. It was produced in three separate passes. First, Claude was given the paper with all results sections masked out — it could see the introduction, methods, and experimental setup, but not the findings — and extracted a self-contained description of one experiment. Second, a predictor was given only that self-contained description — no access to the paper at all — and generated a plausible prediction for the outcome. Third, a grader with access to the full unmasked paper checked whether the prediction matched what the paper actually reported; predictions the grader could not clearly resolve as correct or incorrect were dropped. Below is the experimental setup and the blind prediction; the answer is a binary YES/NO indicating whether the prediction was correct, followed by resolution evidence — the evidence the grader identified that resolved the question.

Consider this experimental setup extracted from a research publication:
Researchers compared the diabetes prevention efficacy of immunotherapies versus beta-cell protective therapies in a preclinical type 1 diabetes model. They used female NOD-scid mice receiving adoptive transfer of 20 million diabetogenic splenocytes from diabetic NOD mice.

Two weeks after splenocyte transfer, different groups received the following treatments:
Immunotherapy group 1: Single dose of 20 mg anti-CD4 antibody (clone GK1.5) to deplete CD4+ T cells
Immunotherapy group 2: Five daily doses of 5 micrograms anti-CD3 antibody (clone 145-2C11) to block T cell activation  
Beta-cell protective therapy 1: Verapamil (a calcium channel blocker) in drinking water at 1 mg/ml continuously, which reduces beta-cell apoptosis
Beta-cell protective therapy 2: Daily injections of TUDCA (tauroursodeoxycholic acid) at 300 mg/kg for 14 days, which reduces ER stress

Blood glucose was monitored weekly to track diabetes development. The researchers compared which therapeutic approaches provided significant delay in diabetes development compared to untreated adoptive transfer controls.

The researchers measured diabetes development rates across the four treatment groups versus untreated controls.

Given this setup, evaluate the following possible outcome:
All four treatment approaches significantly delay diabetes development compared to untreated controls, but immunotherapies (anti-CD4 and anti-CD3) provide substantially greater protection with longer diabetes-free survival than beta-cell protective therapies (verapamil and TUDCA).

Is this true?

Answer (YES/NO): NO